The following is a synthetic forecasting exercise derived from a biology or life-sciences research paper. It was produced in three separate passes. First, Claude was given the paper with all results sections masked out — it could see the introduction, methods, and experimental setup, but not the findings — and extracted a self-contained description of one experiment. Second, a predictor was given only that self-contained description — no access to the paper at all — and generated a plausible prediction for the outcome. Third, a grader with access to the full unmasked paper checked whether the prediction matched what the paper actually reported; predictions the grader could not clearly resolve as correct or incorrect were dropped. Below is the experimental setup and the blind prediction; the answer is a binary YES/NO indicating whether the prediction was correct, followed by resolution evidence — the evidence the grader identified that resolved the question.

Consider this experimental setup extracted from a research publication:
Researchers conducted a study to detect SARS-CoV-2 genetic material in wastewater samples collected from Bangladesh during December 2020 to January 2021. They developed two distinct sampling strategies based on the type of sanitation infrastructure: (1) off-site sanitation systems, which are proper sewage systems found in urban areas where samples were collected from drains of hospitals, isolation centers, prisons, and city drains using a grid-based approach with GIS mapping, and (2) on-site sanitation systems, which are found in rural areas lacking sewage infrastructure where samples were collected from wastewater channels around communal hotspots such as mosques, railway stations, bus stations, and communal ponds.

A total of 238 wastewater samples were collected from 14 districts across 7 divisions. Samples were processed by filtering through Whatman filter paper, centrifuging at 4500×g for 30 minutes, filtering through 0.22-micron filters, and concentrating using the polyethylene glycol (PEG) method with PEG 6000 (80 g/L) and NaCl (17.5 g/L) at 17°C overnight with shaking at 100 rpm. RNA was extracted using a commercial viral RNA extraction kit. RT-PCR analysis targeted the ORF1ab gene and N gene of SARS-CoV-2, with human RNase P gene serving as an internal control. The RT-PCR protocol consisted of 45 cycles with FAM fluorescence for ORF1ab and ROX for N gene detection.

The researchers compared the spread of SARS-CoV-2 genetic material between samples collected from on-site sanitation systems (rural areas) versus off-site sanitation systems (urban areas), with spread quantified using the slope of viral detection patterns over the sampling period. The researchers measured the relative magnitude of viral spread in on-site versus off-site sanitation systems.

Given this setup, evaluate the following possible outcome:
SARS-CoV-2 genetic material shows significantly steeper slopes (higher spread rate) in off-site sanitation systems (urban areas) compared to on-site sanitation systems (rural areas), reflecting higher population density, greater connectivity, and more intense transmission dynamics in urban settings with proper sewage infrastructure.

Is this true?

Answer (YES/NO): NO